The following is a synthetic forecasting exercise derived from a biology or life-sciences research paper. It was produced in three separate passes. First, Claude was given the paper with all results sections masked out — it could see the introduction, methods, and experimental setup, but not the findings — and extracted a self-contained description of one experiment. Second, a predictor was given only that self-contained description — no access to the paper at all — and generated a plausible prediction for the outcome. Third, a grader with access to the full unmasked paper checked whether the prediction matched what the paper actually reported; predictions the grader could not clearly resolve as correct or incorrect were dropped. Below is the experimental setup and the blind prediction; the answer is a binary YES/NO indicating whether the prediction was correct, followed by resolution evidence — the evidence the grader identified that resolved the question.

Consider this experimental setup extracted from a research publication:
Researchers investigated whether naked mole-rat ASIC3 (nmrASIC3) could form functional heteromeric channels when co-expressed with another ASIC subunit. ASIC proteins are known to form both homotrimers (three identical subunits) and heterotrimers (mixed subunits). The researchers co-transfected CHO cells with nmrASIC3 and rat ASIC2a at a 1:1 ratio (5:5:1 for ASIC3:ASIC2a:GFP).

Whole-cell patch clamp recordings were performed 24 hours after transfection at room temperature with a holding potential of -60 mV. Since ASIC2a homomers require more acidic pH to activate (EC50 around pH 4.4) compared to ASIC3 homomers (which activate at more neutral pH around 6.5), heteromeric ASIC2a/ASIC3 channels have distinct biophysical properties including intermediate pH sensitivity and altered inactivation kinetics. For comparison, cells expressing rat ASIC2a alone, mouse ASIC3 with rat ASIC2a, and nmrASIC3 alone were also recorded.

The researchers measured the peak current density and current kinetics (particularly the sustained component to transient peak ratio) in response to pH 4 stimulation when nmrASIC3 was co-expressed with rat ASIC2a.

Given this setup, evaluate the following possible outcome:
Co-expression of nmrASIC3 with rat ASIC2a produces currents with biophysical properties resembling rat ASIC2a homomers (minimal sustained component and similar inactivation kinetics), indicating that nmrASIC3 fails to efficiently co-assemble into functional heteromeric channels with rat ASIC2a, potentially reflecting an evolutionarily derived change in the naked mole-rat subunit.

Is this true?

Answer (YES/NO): NO